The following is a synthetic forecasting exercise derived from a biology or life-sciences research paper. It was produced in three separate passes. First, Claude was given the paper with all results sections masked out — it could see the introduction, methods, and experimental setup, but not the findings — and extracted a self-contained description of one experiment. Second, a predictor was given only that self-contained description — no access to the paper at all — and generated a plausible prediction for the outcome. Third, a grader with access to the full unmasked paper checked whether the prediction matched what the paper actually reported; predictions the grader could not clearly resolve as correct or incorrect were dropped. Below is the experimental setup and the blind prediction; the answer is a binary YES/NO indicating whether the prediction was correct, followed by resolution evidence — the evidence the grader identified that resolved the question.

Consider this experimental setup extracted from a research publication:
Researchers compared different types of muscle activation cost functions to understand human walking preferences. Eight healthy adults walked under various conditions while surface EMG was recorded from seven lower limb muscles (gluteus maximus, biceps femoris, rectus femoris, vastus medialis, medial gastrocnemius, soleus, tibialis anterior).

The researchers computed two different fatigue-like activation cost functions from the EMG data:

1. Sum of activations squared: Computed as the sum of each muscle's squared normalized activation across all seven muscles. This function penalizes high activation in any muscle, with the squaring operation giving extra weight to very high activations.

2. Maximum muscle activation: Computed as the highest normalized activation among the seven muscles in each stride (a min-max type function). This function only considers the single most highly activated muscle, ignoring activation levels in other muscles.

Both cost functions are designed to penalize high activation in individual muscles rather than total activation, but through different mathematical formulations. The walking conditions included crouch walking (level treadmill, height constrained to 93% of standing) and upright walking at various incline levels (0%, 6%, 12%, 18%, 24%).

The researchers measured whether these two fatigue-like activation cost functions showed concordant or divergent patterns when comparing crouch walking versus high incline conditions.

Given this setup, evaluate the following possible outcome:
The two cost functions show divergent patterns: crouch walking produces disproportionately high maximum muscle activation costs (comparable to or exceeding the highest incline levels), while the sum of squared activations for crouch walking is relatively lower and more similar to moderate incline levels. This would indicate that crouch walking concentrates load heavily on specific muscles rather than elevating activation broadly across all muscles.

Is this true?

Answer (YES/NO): NO